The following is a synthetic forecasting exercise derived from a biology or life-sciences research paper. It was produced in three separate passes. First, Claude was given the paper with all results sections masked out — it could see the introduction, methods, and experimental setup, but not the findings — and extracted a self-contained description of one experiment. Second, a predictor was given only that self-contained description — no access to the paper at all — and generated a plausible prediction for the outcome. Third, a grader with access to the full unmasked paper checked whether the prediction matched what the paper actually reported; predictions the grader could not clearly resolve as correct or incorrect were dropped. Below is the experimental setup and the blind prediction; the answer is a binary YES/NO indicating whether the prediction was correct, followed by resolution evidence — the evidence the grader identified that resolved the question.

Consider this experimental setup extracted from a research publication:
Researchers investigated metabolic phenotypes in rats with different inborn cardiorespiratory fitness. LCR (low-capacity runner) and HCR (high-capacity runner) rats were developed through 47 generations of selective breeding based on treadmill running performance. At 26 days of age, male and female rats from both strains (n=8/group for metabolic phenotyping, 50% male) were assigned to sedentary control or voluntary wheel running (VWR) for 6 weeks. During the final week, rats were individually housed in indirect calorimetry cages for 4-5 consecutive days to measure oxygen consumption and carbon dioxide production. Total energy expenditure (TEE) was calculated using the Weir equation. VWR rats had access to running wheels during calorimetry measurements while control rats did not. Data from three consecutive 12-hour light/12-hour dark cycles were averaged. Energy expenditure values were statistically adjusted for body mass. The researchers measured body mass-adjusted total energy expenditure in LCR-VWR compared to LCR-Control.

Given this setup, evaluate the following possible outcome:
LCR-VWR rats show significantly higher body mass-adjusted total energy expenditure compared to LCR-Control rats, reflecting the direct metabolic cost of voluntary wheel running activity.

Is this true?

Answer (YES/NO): YES